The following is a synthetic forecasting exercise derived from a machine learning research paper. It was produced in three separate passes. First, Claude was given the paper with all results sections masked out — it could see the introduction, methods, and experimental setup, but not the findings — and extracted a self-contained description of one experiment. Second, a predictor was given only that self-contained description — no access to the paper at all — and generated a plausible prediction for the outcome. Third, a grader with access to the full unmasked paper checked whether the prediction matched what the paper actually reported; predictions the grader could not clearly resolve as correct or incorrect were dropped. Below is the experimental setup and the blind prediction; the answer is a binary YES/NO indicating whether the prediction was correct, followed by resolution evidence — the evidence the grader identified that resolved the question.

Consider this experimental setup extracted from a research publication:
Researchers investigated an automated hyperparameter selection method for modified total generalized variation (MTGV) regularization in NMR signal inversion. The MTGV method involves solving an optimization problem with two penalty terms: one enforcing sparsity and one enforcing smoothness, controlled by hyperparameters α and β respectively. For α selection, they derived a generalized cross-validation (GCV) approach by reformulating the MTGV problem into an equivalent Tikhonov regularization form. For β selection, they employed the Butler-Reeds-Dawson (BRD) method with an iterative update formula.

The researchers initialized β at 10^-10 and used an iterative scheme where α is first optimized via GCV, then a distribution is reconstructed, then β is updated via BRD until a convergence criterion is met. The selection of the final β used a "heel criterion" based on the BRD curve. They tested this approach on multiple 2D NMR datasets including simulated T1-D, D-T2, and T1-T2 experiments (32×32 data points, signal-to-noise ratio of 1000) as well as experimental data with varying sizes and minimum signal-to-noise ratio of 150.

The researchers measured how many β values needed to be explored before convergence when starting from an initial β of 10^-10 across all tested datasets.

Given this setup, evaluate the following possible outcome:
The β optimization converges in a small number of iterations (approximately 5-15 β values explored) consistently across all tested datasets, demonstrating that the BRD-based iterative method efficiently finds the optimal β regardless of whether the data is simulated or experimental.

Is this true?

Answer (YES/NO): YES